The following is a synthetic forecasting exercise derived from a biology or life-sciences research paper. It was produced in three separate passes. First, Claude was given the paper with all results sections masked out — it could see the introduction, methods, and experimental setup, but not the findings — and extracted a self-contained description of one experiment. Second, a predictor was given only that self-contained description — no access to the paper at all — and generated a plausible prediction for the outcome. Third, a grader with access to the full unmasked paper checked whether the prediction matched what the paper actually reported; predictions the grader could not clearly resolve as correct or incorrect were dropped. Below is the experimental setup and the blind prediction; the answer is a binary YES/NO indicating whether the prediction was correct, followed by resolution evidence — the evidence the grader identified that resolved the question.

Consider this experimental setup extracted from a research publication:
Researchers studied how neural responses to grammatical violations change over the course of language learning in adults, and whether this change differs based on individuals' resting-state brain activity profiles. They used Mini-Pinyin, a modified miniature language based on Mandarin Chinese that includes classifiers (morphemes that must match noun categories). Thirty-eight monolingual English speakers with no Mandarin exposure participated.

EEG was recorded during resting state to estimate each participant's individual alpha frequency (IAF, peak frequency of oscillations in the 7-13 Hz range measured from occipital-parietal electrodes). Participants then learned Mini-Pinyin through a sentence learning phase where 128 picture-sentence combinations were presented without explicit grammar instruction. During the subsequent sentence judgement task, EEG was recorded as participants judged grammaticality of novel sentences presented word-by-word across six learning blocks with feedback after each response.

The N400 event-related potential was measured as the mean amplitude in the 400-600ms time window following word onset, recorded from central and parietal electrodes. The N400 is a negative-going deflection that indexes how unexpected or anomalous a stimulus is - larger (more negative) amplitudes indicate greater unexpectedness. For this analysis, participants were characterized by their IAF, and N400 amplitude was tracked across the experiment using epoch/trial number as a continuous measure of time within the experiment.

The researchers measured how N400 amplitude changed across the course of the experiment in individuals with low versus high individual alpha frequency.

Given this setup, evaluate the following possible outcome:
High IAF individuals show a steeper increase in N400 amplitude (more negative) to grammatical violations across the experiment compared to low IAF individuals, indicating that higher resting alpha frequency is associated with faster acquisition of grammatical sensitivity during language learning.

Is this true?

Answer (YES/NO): NO